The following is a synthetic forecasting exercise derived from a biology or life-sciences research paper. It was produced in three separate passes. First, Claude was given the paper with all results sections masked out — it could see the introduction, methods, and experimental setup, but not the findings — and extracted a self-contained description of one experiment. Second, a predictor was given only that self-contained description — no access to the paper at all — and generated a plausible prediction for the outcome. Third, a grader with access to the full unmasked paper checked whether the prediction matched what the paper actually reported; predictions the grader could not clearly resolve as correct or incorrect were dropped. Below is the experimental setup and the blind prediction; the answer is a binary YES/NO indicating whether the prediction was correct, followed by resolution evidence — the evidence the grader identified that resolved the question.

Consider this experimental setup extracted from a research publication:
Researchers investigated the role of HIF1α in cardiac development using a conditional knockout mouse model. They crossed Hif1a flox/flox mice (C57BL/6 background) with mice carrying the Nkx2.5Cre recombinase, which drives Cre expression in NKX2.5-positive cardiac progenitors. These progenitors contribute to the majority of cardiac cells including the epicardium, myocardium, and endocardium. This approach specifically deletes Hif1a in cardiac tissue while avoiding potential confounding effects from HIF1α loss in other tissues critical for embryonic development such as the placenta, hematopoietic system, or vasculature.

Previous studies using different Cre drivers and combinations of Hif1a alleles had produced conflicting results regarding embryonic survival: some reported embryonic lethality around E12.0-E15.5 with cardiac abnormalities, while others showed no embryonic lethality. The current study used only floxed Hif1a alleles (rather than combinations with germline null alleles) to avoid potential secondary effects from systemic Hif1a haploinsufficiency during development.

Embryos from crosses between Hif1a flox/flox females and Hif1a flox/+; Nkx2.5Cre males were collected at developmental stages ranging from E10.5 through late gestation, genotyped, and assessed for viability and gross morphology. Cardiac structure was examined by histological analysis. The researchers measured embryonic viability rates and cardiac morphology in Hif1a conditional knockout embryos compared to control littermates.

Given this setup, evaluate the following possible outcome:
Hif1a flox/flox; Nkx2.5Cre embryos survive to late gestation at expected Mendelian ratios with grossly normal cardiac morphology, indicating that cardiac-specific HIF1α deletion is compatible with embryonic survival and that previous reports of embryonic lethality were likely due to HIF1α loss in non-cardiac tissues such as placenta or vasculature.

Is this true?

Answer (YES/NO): YES